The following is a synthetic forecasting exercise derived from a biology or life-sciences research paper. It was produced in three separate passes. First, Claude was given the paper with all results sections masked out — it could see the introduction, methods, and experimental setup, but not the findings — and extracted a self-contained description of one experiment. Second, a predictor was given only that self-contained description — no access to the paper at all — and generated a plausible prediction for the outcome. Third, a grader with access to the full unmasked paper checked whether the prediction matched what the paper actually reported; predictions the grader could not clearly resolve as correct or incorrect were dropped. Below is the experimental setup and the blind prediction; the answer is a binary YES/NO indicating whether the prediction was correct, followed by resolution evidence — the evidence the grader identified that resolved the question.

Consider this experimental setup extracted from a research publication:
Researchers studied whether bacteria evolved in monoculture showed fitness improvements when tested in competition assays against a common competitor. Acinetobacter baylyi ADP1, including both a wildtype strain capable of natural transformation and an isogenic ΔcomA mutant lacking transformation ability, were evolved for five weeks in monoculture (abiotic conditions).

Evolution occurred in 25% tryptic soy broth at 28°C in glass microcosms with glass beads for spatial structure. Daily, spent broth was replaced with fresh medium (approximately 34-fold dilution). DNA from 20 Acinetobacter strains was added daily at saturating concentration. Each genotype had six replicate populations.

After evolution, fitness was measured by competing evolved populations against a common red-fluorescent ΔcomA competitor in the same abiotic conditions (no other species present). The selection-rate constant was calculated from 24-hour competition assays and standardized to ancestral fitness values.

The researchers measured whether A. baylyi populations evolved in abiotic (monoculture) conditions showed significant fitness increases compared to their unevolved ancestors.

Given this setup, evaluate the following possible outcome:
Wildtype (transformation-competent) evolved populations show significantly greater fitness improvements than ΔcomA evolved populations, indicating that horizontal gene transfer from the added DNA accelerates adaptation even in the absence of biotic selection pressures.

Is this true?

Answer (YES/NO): NO